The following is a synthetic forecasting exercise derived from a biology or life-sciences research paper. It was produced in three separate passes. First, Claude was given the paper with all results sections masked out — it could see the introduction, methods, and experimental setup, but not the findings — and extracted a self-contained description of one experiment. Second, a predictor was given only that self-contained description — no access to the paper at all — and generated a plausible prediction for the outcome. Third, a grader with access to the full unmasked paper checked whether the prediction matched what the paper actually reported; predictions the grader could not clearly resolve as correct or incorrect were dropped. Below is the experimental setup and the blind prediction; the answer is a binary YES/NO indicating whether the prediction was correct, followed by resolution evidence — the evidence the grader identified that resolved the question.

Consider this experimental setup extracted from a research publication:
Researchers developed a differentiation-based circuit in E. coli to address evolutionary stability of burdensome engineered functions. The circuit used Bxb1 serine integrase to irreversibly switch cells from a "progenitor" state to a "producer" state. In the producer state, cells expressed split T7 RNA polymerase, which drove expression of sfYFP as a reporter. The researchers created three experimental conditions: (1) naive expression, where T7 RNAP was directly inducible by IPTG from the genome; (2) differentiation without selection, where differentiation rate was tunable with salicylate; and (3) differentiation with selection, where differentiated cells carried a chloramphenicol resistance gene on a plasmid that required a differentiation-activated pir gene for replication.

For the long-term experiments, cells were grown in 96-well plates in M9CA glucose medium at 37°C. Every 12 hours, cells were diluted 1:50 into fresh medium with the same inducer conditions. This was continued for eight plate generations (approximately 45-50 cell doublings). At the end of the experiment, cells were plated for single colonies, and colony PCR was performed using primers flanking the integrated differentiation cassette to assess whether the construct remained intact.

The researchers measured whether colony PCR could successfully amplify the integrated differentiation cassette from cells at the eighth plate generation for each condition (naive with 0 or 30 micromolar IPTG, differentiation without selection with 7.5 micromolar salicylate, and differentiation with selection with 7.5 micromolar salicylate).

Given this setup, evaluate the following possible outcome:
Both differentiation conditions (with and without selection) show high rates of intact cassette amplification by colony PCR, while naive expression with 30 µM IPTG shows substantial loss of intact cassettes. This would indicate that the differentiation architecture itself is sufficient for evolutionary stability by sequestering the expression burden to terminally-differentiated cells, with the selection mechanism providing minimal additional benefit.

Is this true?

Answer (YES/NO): NO